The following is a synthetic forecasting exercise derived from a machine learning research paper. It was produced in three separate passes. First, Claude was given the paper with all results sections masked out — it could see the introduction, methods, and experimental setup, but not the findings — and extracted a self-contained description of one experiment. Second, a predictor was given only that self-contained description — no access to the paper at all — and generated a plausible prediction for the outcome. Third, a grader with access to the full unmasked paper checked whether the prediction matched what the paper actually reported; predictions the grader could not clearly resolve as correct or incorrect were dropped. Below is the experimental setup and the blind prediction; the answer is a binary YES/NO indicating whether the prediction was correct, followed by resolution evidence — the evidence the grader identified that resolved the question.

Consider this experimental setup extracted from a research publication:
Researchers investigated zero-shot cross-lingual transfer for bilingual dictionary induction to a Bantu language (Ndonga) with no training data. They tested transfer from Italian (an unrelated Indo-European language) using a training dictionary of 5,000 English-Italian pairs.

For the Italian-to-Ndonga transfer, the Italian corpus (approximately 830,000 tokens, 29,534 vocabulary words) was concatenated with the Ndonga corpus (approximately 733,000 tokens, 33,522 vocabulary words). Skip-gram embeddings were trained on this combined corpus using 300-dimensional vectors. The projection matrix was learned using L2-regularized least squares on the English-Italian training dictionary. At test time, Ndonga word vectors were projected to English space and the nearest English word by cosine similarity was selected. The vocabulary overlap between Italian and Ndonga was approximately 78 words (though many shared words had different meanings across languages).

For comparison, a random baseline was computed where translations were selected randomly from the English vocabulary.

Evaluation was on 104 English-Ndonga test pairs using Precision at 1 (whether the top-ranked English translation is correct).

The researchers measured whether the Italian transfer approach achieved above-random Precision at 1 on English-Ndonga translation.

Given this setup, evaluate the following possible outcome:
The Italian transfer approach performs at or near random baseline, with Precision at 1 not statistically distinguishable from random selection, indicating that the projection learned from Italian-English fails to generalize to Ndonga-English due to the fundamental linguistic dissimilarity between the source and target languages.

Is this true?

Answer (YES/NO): YES